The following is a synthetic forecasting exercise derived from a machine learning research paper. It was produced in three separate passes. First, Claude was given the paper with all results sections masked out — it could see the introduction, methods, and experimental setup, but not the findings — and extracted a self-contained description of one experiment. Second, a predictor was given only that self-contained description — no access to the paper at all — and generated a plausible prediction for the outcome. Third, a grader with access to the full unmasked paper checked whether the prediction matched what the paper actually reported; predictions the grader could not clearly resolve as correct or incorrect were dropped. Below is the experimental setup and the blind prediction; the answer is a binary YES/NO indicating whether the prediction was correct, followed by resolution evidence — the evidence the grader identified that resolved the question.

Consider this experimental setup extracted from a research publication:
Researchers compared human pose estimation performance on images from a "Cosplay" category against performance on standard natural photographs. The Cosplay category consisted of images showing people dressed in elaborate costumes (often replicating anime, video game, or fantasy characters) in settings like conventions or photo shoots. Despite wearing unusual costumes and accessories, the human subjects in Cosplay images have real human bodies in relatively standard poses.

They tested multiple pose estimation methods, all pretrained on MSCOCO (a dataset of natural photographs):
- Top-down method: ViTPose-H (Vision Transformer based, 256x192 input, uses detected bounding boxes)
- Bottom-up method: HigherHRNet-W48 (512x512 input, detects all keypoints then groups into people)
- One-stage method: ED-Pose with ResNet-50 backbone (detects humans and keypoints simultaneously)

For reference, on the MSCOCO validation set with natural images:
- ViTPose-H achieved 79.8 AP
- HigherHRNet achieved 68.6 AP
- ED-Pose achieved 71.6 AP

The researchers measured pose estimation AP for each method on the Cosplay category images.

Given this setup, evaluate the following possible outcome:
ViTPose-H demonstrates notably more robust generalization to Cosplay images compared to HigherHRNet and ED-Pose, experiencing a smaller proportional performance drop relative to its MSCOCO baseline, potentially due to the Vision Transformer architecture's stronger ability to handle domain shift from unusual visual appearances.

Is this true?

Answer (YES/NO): NO